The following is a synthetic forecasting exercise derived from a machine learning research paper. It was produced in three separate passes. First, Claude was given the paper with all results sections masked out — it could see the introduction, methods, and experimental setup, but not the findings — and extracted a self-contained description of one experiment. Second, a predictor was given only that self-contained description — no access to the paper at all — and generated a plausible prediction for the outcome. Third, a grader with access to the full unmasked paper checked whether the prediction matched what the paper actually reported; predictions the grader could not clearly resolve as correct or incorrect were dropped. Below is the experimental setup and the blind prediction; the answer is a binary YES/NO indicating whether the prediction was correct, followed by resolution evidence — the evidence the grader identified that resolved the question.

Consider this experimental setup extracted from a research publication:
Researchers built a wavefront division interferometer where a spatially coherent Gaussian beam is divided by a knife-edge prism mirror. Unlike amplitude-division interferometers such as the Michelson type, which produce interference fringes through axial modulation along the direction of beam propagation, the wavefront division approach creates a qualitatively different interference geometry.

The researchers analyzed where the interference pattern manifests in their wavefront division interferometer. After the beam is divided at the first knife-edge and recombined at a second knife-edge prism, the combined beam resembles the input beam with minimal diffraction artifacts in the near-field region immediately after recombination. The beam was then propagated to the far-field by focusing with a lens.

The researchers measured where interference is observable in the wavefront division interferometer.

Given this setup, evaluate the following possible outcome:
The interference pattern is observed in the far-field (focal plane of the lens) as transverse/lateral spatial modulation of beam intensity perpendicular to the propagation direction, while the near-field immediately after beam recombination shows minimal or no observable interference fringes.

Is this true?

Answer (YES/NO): YES